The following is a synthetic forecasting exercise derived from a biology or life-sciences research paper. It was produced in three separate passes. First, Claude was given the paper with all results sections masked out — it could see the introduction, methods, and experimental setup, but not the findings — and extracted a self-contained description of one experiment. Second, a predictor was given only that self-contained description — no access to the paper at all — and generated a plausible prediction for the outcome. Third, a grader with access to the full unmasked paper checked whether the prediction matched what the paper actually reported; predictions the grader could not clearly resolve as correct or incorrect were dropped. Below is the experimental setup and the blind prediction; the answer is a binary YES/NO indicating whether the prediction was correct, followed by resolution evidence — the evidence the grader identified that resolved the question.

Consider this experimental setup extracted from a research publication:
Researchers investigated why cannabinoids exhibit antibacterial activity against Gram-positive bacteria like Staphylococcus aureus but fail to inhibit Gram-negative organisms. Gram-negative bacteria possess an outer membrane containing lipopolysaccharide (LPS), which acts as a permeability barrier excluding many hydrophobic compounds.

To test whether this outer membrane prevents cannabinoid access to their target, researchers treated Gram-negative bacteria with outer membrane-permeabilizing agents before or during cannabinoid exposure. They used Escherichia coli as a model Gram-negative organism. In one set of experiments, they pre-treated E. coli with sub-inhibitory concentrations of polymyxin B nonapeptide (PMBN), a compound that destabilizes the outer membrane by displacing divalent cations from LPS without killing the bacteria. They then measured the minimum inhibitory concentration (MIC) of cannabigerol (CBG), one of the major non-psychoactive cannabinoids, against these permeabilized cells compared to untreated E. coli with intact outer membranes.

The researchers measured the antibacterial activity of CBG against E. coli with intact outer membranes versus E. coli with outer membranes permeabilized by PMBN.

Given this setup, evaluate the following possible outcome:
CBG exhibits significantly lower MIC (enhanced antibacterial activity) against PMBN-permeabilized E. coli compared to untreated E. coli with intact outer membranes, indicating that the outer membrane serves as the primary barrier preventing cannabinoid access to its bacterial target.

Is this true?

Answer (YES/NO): YES